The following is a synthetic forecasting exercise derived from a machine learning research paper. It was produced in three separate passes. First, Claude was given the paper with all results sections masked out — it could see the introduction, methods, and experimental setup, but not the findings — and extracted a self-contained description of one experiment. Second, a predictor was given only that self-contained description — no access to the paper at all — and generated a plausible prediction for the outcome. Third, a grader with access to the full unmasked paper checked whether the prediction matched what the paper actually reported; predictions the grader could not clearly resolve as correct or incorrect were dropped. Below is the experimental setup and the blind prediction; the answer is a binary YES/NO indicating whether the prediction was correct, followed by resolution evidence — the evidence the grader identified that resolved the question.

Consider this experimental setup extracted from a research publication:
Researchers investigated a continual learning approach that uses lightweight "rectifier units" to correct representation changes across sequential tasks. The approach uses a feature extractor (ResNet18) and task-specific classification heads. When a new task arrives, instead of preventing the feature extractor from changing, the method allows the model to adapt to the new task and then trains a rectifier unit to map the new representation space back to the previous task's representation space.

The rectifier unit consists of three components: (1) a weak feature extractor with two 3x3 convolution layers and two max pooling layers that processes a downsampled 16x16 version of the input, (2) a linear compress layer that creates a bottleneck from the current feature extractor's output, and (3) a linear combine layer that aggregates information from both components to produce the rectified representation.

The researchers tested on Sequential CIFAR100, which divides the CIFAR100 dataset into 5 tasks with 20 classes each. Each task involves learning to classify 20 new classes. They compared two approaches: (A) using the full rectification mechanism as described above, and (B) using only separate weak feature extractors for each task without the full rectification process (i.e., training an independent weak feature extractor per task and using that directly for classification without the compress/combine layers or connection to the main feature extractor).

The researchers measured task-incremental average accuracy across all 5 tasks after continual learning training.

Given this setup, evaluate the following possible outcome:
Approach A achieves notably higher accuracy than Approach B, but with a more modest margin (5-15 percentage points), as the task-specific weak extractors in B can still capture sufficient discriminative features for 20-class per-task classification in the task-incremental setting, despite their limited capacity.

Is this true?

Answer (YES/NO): NO